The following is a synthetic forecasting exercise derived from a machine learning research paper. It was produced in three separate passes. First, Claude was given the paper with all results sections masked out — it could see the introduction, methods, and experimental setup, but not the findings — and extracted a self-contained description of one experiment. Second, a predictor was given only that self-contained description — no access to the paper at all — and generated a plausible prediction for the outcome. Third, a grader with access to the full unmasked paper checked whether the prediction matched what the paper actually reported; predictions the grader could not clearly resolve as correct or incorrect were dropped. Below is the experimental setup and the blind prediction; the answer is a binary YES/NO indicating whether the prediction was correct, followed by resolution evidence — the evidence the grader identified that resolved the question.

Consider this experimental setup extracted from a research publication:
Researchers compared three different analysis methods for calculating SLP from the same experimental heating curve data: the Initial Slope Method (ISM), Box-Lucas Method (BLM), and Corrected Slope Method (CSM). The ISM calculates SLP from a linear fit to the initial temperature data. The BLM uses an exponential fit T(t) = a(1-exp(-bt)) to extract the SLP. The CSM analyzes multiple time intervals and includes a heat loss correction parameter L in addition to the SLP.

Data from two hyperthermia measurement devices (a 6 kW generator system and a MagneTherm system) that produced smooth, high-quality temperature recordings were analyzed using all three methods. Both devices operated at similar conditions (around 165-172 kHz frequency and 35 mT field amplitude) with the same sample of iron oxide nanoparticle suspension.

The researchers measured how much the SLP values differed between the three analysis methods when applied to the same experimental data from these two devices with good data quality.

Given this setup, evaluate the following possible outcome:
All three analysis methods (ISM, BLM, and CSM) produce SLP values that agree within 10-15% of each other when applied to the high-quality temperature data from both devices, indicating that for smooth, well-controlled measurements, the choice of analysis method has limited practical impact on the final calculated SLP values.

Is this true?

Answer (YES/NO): NO